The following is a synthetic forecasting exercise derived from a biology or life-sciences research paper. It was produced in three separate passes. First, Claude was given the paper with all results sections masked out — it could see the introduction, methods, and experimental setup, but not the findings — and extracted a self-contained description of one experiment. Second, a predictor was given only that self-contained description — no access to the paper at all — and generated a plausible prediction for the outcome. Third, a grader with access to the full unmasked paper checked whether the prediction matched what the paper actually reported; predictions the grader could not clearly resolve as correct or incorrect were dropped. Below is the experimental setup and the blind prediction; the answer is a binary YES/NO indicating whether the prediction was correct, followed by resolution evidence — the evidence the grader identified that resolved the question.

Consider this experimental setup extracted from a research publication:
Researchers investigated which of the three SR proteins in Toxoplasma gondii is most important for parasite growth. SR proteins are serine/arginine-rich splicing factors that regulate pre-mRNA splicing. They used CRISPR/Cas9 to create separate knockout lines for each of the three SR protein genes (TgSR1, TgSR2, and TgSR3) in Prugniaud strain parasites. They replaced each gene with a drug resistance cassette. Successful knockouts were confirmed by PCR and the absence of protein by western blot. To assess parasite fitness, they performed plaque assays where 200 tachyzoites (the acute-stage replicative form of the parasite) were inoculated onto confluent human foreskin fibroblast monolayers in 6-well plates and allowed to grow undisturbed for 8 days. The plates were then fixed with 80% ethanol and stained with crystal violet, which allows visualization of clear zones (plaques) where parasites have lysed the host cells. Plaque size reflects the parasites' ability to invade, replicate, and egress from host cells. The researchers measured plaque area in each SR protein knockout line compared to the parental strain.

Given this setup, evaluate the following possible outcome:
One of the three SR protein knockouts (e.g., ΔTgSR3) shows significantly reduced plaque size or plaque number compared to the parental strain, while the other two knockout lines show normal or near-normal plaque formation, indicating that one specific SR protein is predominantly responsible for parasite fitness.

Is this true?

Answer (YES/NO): YES